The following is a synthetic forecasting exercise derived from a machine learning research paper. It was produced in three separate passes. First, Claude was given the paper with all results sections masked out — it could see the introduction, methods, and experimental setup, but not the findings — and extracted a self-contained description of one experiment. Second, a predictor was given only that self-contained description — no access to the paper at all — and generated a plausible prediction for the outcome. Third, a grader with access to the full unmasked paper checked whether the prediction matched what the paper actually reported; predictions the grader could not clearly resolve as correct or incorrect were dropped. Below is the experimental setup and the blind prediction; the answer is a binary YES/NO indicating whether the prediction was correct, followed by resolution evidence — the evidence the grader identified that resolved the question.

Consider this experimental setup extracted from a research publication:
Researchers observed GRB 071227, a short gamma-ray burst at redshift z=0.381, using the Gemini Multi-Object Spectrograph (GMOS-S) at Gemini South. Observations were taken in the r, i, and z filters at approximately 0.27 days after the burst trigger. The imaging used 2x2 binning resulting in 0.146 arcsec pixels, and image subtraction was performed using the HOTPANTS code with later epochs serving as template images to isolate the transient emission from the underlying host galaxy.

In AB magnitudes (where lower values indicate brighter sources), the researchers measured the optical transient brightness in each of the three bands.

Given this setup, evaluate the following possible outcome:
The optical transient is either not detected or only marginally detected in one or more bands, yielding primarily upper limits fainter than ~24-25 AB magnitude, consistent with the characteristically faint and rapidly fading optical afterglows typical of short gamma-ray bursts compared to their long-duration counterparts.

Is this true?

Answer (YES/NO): NO